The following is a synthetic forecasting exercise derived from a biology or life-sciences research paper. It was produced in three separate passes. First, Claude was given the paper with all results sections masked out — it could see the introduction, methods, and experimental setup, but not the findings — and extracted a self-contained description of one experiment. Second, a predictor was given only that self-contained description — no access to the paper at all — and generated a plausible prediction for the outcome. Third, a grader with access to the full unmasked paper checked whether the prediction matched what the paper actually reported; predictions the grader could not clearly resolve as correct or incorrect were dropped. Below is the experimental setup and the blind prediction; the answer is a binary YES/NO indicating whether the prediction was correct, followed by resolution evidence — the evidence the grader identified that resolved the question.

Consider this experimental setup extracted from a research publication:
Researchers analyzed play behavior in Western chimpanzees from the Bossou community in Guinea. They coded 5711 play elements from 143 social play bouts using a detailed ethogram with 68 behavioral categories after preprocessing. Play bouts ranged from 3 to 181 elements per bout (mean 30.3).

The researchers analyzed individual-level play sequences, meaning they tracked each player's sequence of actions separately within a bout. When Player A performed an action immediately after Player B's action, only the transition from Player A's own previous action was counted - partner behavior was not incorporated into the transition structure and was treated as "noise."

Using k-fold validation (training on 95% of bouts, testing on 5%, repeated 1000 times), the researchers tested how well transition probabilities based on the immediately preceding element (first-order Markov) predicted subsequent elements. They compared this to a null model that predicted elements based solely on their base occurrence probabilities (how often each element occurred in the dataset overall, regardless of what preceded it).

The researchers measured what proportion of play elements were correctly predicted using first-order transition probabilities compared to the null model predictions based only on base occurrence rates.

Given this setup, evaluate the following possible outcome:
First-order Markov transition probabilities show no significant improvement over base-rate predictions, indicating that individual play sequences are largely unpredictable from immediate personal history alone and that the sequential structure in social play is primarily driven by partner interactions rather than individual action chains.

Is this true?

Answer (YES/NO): NO